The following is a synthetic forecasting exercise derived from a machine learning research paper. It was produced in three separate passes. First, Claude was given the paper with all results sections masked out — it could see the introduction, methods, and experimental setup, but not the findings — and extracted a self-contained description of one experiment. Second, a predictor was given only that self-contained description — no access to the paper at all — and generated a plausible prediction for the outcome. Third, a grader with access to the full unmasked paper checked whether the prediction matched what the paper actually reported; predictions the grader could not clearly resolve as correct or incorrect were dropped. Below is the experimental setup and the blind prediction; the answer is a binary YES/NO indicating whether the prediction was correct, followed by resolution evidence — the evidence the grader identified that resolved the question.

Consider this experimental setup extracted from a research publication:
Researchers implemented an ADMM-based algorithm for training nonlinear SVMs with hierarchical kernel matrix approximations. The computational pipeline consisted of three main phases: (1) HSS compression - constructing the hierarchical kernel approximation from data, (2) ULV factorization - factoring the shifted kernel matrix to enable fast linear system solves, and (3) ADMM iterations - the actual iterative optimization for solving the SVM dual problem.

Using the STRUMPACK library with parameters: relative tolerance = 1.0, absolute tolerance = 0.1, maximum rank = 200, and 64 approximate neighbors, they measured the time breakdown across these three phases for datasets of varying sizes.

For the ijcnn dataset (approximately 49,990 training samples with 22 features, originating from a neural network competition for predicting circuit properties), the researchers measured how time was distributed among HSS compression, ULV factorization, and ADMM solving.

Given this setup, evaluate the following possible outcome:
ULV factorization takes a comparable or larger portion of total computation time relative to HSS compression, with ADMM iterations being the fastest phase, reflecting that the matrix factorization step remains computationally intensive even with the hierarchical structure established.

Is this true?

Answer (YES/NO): NO